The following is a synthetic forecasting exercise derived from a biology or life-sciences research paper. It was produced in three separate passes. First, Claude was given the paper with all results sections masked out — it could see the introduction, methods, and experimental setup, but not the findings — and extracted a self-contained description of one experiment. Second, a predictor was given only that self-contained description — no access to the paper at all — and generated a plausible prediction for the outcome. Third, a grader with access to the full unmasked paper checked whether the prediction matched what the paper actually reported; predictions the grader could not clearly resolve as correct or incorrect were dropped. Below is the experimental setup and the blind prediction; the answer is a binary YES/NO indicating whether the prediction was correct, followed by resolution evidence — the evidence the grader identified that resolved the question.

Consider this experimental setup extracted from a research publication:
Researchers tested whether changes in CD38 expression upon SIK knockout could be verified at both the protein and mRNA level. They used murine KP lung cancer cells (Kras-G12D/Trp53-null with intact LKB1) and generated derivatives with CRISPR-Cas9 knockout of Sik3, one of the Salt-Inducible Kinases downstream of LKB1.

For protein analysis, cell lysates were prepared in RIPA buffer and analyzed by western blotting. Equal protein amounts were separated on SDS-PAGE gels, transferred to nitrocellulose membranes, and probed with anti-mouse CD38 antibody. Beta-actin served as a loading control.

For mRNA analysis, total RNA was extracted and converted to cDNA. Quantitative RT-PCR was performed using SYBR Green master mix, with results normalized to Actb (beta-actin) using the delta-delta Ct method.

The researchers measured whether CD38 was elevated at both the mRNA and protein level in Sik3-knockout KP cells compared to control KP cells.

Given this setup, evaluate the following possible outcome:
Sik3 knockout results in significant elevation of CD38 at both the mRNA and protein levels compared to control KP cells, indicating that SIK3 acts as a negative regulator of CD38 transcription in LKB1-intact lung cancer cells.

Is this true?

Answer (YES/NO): NO